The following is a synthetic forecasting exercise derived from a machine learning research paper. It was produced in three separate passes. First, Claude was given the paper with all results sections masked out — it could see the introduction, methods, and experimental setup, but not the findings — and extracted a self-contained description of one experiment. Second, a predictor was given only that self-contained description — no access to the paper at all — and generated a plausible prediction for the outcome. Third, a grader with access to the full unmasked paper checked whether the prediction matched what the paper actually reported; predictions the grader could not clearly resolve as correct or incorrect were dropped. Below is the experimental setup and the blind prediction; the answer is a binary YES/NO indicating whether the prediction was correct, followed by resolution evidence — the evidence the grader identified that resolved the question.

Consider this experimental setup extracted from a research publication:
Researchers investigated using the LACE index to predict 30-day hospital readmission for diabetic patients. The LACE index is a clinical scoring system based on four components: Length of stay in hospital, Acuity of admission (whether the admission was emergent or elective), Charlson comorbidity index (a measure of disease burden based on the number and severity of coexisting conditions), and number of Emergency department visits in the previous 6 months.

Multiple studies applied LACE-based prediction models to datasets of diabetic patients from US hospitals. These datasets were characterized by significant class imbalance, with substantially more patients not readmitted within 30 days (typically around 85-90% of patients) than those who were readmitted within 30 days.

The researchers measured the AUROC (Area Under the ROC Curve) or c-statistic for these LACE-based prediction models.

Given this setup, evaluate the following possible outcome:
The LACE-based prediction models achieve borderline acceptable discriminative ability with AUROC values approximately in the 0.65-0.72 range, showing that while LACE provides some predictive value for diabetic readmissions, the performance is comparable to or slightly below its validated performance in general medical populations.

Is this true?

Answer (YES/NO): NO